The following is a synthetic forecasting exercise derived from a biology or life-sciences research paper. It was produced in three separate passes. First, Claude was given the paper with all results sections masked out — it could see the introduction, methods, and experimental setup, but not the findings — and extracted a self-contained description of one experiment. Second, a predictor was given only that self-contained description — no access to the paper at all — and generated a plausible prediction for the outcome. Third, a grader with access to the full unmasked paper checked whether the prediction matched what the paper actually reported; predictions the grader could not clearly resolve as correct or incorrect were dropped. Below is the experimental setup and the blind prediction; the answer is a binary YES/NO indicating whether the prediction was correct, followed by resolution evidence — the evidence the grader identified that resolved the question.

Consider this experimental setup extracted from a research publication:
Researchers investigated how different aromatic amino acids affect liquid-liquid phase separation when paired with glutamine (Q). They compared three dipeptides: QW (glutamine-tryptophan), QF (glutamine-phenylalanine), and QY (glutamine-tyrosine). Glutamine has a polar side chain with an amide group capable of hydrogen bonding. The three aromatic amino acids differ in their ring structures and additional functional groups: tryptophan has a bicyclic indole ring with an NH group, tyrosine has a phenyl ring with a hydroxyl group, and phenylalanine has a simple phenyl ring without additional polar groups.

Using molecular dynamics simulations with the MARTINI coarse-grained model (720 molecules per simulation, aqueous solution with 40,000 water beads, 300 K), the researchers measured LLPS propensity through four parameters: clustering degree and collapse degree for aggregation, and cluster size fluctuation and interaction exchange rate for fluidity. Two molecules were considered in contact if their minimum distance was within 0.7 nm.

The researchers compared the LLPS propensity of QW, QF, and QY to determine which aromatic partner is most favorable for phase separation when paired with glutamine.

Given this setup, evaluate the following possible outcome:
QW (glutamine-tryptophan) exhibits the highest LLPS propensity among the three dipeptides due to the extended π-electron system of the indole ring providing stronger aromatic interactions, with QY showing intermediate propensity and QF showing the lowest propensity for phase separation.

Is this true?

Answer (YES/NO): NO